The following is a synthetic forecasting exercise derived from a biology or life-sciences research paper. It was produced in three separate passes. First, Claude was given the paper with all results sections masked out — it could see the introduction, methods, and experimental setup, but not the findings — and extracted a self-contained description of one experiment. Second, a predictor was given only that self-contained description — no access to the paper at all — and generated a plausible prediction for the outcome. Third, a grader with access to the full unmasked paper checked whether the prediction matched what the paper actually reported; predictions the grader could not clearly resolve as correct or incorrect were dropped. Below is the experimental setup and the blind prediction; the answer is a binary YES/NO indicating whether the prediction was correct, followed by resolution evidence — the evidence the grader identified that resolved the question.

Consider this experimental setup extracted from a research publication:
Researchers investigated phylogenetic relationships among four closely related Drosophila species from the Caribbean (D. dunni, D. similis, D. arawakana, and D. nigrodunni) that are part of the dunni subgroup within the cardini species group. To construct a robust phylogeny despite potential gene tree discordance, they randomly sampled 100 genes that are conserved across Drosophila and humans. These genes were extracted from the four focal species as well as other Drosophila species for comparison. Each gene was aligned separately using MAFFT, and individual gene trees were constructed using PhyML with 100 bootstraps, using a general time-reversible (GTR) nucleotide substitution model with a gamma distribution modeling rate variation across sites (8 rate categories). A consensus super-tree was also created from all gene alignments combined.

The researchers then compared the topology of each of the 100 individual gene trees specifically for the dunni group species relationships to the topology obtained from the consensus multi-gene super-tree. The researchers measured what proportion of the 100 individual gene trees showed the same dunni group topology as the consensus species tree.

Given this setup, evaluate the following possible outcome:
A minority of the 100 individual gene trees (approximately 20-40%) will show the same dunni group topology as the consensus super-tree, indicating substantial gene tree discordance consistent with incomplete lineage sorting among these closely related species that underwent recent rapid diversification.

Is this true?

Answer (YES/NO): NO